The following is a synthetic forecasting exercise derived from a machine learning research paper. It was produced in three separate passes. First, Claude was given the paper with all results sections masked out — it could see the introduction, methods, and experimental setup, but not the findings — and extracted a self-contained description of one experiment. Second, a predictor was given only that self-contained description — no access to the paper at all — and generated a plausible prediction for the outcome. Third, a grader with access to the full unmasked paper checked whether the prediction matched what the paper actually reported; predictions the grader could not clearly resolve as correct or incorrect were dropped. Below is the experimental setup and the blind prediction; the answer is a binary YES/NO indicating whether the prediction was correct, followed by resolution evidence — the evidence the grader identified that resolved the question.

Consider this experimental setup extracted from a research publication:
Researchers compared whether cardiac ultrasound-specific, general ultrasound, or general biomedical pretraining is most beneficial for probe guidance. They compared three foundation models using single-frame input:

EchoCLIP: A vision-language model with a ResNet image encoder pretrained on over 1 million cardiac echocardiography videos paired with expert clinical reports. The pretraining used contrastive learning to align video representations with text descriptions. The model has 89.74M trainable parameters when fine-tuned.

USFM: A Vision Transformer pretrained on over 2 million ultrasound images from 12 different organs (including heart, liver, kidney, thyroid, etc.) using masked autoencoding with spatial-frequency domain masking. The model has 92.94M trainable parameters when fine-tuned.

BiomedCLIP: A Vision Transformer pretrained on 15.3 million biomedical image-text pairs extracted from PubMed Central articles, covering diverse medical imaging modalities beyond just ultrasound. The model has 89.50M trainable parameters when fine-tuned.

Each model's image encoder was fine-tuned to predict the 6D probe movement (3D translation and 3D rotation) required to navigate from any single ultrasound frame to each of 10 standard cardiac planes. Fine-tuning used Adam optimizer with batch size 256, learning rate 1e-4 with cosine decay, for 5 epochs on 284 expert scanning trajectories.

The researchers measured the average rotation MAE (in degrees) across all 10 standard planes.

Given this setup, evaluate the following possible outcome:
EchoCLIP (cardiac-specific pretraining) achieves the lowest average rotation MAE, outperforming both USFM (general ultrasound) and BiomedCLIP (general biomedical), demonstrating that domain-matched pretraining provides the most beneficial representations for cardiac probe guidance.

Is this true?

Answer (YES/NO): YES